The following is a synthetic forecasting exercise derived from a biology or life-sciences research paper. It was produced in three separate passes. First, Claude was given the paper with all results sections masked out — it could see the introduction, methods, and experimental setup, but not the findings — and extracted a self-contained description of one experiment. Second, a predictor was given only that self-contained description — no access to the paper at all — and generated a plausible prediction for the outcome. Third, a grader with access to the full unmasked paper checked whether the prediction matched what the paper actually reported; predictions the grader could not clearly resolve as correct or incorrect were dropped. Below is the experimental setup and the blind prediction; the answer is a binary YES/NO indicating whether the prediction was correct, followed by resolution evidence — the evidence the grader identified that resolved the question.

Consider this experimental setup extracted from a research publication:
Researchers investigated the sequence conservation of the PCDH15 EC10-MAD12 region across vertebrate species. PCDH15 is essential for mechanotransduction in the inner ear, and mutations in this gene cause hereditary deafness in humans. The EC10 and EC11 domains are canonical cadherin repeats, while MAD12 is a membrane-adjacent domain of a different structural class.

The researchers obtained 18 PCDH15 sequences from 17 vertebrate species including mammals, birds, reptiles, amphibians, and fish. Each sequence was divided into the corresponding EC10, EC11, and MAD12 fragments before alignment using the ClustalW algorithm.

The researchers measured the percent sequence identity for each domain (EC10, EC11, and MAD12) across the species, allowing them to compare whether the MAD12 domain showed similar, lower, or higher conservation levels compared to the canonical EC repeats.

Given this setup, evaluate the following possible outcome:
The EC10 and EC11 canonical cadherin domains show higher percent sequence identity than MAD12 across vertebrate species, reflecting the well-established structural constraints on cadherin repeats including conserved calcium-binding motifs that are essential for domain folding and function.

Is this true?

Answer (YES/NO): NO